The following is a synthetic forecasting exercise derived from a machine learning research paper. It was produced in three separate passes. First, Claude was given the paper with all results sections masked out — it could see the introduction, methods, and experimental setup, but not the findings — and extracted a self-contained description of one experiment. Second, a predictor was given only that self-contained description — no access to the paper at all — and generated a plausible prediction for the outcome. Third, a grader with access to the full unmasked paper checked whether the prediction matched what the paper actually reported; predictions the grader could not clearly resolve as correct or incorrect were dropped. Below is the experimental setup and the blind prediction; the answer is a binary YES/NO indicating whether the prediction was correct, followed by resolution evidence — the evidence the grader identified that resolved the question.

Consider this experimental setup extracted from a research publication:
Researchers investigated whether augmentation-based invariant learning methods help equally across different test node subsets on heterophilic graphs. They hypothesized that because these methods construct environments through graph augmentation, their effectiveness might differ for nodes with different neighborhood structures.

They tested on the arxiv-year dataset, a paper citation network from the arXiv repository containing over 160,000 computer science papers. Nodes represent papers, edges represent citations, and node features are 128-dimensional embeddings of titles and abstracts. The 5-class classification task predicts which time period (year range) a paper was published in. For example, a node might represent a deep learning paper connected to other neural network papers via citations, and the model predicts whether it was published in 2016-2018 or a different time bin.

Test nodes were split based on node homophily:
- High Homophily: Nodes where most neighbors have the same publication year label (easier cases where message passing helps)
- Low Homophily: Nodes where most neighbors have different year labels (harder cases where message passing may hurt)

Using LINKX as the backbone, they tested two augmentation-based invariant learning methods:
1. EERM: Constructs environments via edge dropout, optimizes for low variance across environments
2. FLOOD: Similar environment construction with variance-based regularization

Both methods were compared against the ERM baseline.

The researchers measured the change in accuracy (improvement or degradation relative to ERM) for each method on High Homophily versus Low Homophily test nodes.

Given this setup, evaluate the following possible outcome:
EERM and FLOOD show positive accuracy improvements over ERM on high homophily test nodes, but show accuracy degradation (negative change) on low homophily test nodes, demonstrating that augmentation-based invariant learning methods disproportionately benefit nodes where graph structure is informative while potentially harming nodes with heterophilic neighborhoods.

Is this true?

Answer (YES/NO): YES